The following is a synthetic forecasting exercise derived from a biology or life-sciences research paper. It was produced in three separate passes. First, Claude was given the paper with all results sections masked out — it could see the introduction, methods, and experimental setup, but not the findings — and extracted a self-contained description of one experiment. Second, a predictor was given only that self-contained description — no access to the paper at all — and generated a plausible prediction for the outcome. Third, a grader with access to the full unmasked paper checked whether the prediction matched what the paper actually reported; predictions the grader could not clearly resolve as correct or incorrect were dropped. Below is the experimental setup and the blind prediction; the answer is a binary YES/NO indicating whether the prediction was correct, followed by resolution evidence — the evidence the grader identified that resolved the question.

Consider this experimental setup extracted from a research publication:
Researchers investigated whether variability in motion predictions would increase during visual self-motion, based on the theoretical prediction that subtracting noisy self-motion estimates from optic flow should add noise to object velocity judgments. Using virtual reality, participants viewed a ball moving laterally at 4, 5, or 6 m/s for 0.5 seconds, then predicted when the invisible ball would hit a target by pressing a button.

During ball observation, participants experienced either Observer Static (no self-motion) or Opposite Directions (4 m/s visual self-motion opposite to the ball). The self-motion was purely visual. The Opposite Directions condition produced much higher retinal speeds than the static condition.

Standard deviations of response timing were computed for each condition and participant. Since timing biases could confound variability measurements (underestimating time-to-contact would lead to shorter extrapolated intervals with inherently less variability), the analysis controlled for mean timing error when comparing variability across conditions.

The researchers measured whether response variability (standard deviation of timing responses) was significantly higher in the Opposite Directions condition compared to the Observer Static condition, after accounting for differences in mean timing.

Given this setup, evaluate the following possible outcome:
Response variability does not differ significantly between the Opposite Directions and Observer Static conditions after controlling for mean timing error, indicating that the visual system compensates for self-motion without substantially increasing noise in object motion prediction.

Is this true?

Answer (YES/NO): YES